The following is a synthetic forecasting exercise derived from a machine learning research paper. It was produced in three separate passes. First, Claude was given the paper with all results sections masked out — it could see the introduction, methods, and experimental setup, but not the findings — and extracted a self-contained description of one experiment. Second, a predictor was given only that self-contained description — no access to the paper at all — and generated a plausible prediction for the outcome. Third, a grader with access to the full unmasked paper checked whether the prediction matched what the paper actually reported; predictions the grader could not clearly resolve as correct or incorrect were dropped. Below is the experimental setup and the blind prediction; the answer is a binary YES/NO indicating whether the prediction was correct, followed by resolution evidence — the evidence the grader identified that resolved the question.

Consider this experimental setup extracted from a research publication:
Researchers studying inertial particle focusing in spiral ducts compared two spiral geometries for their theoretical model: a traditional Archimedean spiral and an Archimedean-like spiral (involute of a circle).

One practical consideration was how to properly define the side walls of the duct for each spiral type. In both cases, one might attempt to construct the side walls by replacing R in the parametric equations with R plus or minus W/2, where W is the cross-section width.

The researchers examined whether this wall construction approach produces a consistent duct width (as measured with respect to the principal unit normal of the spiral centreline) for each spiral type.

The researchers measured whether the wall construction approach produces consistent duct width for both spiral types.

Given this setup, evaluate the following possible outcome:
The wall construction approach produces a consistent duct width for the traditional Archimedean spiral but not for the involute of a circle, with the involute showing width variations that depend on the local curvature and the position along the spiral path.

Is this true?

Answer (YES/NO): NO